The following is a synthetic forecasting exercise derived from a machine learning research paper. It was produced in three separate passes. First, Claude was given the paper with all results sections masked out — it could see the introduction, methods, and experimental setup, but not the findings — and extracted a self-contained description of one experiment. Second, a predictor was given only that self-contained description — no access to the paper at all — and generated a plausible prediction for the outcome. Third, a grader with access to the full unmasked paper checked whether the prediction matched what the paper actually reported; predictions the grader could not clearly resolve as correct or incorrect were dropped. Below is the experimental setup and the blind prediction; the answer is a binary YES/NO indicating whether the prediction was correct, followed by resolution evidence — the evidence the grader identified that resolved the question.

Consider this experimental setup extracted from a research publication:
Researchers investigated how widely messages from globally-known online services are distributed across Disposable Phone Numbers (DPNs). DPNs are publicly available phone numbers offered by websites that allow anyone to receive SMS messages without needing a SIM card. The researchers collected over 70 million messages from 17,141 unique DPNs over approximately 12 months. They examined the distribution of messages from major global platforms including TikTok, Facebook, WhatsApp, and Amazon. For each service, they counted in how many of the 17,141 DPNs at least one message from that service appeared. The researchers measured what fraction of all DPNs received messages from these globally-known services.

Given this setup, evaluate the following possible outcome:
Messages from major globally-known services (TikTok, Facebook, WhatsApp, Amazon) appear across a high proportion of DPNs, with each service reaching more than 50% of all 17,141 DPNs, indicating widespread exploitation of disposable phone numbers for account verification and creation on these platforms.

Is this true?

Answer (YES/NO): YES